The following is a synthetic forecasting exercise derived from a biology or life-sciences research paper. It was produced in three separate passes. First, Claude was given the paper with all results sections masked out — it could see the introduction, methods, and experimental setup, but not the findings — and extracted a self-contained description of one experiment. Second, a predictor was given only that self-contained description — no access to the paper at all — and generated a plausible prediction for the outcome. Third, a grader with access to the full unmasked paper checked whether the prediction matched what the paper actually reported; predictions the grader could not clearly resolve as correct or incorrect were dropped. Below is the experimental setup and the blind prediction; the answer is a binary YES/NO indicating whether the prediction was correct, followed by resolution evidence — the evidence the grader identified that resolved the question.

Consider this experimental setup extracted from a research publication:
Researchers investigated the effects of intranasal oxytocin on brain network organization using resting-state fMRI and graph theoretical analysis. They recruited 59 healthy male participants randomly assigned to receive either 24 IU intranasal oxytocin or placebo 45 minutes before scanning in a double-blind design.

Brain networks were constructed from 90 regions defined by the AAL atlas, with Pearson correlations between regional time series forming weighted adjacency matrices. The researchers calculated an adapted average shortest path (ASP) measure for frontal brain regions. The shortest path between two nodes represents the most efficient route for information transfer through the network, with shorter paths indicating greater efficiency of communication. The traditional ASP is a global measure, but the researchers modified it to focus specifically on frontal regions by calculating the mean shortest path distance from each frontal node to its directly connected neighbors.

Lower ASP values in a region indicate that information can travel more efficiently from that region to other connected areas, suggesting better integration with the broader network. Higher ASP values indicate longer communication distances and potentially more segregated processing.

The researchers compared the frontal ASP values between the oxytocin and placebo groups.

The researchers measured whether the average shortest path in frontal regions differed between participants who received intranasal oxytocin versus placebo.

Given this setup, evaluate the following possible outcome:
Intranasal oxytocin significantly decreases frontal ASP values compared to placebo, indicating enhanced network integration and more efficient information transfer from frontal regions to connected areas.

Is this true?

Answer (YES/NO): NO